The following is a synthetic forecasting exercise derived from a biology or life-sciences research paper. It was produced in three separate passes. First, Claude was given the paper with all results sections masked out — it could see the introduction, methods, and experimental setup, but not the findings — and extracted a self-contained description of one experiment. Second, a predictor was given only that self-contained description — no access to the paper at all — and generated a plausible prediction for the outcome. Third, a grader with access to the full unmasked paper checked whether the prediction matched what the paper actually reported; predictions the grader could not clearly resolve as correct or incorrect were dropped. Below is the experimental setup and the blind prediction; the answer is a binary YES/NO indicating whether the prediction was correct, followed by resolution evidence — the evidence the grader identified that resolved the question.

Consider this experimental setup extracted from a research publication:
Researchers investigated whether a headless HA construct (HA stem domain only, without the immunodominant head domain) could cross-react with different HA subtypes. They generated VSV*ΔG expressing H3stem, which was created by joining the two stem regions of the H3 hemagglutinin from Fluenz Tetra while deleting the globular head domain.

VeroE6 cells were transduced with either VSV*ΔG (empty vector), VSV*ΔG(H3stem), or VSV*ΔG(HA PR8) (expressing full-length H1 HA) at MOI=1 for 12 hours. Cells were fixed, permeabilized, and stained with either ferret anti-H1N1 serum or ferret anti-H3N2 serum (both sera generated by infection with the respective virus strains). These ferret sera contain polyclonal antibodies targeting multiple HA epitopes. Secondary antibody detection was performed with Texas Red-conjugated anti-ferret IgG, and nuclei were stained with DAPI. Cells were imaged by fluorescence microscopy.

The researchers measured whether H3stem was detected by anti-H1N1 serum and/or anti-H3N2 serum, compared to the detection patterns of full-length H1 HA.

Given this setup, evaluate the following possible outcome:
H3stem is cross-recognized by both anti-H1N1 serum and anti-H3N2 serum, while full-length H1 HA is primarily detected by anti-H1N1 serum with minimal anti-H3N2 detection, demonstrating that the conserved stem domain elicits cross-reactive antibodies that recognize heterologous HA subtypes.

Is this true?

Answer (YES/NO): YES